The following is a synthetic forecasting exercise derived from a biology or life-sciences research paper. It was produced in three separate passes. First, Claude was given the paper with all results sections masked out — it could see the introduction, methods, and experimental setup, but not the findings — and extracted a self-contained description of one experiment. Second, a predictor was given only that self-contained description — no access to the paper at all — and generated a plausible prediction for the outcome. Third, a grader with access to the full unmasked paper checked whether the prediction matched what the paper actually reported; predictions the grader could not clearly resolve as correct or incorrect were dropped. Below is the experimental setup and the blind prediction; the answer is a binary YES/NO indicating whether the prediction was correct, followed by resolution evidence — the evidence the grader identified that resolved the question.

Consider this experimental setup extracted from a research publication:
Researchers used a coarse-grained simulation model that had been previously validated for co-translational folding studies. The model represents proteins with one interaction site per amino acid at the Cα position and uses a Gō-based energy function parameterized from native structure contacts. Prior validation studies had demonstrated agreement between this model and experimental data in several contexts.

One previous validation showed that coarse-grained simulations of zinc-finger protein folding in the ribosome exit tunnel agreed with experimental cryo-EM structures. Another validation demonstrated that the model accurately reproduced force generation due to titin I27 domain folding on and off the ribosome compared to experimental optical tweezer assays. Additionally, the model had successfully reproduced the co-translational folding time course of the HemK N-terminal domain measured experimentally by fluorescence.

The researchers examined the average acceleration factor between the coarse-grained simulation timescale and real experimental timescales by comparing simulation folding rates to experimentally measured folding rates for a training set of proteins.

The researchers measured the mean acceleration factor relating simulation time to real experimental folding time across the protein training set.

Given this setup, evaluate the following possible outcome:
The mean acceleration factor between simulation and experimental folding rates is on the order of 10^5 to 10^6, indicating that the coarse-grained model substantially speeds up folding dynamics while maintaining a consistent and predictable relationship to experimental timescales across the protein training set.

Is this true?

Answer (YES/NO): NO